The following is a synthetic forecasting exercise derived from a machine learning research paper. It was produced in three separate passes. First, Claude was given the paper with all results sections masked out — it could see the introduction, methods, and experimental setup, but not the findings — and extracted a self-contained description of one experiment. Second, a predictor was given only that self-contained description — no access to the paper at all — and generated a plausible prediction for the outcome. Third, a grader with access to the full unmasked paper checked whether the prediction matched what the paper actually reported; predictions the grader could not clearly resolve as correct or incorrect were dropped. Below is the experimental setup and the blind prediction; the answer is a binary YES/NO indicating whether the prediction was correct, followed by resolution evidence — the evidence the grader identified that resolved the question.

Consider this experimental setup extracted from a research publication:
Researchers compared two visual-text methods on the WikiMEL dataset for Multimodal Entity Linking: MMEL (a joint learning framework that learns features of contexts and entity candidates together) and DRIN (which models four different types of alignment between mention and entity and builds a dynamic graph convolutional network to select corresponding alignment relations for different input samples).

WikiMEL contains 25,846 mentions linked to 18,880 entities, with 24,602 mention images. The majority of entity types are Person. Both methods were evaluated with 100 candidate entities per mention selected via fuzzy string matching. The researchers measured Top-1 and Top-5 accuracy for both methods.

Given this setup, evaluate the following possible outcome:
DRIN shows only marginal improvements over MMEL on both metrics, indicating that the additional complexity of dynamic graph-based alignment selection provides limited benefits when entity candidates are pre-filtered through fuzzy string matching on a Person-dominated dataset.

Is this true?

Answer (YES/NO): NO